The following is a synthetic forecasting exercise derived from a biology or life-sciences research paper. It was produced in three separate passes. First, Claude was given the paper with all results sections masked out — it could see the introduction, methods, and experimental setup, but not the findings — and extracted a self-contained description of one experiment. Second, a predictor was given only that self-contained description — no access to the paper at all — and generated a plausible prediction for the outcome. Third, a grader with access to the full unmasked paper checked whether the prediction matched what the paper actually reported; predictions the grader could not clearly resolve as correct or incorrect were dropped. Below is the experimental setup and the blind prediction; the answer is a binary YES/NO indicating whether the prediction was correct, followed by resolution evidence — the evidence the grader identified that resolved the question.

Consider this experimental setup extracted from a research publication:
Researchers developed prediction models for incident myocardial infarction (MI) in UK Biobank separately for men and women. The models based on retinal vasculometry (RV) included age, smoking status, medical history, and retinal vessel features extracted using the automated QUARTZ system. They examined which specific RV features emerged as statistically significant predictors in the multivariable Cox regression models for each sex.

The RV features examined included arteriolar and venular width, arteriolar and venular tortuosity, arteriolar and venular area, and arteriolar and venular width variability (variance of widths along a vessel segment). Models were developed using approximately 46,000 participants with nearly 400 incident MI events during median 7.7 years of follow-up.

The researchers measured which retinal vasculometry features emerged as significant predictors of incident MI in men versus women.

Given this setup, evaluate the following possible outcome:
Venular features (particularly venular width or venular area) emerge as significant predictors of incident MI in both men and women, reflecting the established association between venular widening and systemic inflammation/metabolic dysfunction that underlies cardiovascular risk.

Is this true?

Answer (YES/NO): YES